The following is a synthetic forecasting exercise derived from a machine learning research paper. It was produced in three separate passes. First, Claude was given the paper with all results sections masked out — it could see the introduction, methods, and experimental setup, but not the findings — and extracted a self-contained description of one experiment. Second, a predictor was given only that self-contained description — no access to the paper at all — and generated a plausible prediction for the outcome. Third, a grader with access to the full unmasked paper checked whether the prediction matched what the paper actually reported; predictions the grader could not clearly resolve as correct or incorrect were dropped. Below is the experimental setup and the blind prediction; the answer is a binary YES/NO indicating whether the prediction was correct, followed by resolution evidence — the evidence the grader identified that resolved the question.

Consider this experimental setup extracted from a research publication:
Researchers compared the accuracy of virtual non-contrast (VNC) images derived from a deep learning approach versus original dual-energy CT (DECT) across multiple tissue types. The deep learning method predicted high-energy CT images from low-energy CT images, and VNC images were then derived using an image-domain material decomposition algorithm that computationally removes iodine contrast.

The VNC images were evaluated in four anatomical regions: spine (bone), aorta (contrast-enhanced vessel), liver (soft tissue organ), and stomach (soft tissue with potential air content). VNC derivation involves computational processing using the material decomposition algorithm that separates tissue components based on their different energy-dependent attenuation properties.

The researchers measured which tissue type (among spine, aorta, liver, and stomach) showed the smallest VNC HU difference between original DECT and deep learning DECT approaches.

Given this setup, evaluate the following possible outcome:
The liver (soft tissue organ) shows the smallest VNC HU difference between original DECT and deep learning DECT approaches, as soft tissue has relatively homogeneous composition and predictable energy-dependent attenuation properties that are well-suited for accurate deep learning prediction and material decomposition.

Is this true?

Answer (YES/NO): YES